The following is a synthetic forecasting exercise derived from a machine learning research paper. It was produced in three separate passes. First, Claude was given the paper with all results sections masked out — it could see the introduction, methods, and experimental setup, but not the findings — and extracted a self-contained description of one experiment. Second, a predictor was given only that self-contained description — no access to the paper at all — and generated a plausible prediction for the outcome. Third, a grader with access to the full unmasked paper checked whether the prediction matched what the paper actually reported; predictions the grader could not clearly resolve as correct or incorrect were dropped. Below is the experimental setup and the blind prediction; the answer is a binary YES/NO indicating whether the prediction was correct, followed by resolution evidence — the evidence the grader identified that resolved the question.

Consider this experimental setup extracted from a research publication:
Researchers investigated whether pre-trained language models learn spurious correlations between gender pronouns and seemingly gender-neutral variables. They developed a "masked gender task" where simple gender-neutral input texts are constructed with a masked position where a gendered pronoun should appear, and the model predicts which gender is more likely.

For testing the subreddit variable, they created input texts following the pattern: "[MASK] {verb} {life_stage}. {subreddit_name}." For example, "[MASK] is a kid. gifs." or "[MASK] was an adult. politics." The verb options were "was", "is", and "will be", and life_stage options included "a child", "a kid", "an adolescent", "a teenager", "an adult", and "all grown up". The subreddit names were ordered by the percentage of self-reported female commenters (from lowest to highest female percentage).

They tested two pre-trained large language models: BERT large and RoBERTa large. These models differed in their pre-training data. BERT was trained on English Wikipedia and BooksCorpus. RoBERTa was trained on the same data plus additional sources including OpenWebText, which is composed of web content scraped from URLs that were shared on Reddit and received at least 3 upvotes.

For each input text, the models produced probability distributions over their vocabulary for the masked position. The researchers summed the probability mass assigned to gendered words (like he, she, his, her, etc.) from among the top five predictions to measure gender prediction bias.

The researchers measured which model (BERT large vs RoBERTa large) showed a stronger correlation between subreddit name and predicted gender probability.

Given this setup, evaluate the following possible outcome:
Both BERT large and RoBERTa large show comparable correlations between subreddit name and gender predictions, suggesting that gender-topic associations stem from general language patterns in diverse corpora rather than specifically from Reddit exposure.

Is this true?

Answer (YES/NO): NO